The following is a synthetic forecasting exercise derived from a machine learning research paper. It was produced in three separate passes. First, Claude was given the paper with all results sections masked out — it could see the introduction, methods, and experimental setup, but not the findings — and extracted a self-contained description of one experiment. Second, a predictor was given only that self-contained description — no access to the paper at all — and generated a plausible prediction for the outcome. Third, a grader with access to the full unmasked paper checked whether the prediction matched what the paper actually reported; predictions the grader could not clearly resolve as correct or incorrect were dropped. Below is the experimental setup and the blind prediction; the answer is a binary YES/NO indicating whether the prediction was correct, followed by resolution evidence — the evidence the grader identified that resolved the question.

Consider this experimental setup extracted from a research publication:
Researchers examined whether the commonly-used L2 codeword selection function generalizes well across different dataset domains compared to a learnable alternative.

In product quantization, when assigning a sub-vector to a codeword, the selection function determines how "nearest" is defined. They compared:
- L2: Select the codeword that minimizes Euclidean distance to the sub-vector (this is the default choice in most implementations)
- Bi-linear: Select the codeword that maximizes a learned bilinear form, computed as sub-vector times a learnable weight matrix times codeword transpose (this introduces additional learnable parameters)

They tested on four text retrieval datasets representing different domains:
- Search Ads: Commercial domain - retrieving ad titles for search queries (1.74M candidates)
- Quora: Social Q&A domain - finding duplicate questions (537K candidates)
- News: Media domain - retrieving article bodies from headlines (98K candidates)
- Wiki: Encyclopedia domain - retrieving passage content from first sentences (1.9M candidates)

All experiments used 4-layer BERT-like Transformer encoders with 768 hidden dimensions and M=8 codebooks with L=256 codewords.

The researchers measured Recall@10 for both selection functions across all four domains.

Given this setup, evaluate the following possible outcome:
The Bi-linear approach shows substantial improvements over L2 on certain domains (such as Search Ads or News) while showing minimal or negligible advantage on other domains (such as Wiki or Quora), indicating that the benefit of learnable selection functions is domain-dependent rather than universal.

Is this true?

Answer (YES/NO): NO